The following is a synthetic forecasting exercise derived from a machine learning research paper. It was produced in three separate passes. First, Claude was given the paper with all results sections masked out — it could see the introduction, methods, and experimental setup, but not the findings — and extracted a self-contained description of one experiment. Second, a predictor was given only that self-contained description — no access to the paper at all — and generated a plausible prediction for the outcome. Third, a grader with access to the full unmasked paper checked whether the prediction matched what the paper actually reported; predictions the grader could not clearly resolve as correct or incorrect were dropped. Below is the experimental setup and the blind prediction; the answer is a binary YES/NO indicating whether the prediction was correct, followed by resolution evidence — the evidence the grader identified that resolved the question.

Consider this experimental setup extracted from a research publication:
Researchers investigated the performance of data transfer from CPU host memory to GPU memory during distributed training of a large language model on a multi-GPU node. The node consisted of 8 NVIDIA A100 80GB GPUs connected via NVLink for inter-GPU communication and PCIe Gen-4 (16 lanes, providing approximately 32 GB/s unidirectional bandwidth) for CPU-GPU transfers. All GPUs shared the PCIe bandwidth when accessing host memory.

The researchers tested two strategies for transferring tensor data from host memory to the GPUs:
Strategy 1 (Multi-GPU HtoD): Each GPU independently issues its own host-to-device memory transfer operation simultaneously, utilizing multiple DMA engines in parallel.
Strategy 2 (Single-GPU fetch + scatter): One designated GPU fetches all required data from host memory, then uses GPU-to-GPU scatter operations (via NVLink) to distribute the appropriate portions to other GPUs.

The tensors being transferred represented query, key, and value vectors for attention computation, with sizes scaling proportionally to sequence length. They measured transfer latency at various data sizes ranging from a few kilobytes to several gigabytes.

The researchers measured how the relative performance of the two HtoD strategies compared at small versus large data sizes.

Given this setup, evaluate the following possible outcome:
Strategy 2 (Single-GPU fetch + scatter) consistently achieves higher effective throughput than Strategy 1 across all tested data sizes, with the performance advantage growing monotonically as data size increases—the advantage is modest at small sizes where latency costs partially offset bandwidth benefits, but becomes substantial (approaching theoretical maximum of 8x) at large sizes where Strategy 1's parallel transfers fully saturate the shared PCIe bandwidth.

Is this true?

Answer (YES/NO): NO